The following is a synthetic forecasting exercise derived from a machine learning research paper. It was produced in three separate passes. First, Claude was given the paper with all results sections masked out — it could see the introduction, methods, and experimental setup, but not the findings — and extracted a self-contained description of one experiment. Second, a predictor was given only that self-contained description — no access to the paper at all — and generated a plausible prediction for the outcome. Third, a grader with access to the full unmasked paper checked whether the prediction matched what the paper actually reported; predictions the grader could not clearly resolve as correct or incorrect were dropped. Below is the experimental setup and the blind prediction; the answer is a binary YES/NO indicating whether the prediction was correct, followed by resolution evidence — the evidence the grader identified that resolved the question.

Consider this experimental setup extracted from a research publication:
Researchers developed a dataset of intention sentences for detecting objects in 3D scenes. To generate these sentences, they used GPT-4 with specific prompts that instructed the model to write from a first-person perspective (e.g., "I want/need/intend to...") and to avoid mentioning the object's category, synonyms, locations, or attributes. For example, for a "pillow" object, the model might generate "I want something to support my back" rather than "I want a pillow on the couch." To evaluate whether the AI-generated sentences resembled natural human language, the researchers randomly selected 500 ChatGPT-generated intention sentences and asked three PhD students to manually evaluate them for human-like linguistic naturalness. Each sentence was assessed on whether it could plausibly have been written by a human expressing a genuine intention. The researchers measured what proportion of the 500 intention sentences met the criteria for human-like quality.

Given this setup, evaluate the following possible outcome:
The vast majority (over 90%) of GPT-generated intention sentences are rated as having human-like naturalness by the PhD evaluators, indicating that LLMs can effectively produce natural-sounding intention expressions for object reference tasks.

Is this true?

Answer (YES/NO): YES